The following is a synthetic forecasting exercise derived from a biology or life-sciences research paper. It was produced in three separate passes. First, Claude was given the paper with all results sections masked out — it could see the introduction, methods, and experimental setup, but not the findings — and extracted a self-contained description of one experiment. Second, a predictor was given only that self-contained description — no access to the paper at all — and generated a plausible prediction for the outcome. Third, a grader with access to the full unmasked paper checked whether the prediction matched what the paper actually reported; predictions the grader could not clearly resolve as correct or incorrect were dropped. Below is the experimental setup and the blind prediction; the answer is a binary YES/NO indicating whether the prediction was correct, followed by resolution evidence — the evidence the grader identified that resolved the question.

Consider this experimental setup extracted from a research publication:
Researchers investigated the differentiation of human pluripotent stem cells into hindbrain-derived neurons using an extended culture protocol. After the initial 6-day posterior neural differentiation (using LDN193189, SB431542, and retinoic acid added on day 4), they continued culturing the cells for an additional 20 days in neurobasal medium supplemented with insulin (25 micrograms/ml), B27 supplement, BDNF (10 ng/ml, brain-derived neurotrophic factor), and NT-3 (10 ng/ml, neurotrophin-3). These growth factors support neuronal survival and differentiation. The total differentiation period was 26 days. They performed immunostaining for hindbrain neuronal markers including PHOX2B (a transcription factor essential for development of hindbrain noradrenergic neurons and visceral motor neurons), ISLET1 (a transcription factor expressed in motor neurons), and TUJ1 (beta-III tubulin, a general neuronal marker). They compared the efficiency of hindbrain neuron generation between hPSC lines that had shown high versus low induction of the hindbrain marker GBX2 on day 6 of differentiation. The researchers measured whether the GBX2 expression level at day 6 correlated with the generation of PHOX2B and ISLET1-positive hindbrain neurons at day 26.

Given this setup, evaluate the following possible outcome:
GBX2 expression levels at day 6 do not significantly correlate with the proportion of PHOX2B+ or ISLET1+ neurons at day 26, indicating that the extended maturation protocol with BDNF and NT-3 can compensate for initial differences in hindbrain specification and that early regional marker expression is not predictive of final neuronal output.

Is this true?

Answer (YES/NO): NO